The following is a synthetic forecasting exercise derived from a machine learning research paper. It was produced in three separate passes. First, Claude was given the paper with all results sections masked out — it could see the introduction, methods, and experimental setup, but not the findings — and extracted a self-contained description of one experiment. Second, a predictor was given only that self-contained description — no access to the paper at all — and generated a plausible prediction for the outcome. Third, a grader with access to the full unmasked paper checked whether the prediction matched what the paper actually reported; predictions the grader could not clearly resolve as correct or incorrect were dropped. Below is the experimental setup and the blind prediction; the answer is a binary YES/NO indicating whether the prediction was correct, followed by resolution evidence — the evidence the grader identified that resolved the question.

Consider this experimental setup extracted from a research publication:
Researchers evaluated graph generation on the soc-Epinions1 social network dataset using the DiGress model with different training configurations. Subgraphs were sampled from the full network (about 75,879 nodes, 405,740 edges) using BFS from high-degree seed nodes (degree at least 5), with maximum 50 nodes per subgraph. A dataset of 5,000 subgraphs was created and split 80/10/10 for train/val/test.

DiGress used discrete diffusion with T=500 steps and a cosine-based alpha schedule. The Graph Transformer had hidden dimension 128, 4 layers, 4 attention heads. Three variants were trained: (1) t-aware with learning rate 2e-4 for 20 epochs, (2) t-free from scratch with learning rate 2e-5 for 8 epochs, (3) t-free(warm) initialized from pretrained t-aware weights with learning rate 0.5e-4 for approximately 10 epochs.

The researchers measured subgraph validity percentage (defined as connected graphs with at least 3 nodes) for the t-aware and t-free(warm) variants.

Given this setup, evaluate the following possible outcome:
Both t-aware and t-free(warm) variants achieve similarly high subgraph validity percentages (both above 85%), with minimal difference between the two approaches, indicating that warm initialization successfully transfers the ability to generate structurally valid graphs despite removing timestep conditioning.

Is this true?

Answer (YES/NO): NO